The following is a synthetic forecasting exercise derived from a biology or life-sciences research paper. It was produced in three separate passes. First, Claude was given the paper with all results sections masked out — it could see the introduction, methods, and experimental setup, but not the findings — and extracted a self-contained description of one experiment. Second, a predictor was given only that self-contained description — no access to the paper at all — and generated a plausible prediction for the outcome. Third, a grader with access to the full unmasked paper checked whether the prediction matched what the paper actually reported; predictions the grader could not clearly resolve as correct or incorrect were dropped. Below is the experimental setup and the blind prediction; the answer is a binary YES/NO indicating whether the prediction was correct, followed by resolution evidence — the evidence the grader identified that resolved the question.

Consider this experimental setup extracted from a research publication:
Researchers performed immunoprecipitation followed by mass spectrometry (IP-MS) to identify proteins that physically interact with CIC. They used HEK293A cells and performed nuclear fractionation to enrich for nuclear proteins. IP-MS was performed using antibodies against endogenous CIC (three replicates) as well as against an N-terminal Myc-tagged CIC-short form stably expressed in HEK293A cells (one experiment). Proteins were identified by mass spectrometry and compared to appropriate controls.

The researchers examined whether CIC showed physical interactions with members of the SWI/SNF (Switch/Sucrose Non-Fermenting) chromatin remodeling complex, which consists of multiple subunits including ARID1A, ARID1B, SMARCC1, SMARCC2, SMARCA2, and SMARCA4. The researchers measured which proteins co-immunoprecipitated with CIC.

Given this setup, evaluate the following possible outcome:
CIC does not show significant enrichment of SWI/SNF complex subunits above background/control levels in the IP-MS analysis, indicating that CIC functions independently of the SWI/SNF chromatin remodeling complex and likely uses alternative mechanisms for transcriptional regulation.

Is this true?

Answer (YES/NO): NO